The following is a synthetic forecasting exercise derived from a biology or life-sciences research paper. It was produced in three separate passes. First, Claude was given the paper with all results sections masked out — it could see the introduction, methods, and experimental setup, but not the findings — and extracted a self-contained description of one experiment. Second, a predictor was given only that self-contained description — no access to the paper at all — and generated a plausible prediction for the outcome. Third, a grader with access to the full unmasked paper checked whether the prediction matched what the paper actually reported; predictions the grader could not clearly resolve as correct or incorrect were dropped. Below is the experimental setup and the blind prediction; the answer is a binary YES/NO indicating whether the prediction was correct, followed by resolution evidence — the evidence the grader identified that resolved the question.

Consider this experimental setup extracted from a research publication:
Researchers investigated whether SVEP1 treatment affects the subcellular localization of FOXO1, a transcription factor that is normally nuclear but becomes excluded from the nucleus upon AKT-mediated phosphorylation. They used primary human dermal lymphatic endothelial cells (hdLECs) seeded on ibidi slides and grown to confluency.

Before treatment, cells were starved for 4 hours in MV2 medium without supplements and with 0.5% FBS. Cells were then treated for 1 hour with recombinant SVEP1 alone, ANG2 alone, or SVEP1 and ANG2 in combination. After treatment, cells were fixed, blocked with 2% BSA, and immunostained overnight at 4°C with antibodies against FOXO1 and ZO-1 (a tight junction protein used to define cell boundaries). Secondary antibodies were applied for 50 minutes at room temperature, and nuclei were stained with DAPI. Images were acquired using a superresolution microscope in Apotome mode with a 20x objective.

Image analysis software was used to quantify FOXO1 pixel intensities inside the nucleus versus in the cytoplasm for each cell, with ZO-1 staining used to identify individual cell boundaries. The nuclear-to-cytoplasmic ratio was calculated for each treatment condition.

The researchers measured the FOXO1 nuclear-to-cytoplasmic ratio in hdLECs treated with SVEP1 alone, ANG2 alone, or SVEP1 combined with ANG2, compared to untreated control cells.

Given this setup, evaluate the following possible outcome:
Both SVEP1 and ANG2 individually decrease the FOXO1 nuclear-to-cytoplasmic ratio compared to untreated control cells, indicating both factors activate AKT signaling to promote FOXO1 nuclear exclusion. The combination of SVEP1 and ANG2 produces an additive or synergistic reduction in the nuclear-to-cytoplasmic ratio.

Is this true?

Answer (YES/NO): YES